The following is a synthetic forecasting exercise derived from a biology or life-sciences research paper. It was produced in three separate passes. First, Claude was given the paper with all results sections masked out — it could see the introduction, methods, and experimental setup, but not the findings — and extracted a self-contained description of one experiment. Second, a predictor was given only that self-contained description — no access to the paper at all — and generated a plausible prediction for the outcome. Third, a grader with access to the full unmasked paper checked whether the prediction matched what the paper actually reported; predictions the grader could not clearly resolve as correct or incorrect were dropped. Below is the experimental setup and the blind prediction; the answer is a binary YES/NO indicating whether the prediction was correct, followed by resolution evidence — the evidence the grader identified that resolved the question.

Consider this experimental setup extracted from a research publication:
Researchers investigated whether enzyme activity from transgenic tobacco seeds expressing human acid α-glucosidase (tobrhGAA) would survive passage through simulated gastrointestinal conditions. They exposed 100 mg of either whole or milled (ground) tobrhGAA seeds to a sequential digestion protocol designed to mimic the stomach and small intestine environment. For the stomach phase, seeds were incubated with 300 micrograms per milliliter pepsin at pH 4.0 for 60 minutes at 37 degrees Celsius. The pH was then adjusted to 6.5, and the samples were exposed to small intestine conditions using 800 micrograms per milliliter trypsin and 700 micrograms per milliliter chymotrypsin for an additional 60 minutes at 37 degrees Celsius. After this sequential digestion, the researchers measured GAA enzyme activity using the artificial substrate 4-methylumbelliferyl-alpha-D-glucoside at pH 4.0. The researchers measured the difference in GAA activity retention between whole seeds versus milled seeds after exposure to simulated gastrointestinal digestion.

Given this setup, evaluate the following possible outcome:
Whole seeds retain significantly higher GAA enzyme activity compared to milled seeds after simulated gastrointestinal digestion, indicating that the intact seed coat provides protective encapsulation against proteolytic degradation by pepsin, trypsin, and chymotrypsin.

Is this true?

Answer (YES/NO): NO